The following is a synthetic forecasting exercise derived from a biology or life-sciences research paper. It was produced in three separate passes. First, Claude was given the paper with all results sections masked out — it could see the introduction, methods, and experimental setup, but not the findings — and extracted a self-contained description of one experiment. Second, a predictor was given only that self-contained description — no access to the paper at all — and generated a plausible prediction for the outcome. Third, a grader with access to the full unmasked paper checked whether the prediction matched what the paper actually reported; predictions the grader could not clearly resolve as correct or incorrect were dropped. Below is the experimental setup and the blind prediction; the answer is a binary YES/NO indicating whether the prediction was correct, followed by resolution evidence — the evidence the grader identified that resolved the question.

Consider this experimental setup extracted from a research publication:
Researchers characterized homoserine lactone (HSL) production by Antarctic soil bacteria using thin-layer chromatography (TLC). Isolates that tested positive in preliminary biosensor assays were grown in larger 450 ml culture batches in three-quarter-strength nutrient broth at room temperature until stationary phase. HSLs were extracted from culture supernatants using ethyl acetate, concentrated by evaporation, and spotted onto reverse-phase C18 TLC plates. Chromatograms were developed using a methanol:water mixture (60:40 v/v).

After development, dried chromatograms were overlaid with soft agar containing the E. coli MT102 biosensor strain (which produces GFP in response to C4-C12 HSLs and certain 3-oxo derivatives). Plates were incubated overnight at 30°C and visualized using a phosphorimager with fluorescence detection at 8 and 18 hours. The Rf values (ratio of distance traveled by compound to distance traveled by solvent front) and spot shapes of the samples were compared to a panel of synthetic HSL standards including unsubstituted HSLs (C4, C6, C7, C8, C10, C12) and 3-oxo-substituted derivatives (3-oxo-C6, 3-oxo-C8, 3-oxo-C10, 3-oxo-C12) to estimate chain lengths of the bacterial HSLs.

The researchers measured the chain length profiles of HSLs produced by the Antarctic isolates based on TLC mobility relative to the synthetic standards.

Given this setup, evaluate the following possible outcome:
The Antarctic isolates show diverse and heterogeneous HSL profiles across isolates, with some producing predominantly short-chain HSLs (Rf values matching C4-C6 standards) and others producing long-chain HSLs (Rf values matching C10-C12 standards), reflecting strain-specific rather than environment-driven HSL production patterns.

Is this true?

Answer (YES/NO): NO